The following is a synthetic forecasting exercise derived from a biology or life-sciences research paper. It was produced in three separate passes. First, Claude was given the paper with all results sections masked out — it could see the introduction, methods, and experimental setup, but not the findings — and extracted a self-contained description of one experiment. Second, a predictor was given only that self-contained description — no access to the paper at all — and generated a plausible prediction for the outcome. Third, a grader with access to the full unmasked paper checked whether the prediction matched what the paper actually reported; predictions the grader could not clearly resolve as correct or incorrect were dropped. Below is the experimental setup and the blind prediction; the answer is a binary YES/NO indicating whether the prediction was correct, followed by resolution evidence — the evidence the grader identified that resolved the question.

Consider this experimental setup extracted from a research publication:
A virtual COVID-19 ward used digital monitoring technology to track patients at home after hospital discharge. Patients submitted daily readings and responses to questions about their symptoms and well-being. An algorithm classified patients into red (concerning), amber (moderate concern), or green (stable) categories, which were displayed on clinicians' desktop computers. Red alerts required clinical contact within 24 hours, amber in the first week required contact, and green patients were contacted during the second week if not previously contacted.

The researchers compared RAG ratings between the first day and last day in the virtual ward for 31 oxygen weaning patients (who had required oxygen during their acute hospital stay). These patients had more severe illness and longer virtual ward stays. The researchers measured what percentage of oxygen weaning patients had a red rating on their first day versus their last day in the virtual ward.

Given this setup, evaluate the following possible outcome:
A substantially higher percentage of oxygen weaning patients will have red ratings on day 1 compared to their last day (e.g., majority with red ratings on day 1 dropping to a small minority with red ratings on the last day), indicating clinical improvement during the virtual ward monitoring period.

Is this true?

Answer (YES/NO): YES